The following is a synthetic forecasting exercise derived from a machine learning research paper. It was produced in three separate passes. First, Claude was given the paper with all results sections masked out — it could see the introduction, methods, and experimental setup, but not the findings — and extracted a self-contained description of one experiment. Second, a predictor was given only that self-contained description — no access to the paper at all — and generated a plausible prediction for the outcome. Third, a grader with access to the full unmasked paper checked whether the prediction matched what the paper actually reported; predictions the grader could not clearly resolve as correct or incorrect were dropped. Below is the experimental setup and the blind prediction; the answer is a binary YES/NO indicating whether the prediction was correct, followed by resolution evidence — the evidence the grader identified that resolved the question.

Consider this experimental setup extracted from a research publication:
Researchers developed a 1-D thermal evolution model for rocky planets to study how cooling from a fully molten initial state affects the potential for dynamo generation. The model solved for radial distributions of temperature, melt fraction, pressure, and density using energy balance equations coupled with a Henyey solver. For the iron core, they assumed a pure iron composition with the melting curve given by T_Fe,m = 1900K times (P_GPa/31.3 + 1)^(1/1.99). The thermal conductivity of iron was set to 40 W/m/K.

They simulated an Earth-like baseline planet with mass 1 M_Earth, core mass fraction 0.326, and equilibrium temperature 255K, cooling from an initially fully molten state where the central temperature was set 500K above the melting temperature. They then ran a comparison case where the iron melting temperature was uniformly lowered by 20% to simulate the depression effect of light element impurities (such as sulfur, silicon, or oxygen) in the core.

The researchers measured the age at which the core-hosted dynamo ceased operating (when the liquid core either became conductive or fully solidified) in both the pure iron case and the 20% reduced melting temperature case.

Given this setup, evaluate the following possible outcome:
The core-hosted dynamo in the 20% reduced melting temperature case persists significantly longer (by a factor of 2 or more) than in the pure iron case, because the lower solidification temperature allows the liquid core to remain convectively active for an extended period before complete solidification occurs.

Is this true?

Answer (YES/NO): YES